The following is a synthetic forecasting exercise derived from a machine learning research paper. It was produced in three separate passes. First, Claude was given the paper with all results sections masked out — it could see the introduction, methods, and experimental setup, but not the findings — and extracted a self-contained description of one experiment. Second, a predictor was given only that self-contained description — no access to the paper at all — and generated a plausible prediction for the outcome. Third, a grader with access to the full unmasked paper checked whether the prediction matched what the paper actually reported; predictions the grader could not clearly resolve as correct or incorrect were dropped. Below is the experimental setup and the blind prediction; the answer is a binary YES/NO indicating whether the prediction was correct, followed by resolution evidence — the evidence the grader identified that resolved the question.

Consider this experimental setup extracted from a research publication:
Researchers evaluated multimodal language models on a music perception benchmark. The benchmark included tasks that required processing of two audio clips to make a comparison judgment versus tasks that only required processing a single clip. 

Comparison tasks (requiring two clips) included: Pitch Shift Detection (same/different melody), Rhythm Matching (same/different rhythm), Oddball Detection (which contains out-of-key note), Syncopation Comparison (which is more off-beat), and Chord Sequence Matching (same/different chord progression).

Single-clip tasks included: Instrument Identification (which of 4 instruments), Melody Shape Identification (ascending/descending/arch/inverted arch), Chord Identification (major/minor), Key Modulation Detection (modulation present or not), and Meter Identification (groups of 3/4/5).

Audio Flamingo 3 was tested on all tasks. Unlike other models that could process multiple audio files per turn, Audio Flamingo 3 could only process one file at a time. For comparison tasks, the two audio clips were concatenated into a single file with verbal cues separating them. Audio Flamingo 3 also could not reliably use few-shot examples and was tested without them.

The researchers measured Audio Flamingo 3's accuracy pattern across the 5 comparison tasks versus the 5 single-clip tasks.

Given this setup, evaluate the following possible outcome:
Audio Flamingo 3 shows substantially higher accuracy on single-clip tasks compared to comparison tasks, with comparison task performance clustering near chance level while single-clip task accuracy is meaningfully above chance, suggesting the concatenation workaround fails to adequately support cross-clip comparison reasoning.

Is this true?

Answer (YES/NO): NO